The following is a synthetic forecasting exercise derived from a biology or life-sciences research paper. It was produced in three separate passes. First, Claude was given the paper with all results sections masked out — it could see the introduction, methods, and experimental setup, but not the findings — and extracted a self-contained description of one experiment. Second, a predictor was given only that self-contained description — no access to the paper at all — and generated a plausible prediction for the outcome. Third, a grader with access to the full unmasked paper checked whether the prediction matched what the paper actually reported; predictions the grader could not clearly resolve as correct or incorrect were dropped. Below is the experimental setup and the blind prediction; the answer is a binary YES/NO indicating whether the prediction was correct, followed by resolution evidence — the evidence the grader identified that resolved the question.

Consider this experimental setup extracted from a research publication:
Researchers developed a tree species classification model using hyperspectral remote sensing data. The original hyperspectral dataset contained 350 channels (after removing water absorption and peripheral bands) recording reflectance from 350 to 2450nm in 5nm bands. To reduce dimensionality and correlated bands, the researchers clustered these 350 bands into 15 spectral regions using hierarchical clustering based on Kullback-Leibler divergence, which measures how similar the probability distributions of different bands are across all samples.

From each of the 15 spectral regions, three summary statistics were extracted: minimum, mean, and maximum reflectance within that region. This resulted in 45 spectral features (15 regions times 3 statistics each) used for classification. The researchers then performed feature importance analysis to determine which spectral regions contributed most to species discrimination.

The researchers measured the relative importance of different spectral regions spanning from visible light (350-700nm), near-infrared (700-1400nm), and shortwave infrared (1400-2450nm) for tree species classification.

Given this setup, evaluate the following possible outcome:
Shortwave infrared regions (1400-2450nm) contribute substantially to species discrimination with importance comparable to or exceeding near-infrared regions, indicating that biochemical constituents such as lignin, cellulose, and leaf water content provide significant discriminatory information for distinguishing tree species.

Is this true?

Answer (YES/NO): YES